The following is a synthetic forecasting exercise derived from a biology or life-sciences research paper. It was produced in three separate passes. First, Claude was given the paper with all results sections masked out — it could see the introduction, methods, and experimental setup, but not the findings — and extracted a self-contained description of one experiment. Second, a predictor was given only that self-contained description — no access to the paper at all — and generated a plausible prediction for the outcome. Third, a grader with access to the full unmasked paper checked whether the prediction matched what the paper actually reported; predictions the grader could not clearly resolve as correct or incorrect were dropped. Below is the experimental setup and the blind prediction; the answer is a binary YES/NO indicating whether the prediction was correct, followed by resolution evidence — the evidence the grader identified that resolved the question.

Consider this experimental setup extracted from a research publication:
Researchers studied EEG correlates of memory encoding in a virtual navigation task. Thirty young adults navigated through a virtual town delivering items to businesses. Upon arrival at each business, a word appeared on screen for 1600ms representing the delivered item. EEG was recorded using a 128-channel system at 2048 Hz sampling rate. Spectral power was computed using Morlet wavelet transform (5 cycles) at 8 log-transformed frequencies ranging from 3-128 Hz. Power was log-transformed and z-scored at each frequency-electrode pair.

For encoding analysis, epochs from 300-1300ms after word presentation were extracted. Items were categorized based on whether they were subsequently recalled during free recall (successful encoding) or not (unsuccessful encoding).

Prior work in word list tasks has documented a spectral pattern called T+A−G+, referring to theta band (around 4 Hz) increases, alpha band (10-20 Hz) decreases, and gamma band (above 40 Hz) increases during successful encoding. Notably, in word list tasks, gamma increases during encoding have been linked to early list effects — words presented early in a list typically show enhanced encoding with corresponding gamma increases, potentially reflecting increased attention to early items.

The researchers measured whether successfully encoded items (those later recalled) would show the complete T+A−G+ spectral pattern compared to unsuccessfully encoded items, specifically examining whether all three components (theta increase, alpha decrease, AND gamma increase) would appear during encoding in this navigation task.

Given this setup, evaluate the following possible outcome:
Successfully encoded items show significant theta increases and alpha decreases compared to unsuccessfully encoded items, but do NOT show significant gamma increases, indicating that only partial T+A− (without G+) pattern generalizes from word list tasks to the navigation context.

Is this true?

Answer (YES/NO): YES